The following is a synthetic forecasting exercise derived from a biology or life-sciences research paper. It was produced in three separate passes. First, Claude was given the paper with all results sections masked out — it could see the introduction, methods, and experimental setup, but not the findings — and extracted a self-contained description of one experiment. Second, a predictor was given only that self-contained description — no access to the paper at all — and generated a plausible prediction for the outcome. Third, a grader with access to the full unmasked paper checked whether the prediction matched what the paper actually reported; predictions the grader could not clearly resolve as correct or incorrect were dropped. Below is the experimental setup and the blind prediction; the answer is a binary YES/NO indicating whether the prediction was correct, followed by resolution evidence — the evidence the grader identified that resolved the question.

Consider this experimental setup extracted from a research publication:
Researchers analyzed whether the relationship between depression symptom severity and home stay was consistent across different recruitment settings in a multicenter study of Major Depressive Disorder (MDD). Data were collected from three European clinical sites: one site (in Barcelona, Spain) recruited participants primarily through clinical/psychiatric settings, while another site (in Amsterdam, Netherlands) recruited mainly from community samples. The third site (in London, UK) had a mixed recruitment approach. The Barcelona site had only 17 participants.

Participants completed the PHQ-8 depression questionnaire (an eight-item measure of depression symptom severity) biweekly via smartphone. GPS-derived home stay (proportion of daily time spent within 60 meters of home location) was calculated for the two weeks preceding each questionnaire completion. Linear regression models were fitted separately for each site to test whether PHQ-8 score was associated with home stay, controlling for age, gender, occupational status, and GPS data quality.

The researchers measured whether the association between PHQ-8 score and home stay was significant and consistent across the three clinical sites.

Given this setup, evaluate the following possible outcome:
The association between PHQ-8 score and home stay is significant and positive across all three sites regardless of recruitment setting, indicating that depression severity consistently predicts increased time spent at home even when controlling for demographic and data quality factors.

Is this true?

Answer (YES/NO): NO